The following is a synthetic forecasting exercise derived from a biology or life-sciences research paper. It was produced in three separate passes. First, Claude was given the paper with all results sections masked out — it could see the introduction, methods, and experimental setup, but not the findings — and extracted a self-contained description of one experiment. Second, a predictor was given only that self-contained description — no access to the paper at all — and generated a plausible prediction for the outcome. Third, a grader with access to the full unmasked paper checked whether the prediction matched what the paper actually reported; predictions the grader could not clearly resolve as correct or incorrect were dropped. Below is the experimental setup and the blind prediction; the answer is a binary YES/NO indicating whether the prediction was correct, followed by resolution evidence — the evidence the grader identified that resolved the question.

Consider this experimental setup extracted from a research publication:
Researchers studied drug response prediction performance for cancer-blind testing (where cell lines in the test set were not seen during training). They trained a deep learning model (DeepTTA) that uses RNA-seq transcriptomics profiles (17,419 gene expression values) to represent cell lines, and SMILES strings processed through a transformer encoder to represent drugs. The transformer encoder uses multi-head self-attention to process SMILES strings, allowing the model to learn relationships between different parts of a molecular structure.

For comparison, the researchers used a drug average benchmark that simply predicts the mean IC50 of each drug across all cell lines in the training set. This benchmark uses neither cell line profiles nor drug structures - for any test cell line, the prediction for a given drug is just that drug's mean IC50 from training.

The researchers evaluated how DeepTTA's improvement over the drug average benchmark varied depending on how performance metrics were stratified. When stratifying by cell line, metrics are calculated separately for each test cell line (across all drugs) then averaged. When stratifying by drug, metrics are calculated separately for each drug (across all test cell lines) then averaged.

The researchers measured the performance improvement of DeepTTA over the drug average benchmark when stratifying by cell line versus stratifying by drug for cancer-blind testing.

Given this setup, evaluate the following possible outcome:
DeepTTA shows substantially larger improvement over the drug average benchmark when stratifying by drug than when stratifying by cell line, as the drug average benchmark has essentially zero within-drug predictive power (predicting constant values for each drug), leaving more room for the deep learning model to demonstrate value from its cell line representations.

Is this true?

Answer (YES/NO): YES